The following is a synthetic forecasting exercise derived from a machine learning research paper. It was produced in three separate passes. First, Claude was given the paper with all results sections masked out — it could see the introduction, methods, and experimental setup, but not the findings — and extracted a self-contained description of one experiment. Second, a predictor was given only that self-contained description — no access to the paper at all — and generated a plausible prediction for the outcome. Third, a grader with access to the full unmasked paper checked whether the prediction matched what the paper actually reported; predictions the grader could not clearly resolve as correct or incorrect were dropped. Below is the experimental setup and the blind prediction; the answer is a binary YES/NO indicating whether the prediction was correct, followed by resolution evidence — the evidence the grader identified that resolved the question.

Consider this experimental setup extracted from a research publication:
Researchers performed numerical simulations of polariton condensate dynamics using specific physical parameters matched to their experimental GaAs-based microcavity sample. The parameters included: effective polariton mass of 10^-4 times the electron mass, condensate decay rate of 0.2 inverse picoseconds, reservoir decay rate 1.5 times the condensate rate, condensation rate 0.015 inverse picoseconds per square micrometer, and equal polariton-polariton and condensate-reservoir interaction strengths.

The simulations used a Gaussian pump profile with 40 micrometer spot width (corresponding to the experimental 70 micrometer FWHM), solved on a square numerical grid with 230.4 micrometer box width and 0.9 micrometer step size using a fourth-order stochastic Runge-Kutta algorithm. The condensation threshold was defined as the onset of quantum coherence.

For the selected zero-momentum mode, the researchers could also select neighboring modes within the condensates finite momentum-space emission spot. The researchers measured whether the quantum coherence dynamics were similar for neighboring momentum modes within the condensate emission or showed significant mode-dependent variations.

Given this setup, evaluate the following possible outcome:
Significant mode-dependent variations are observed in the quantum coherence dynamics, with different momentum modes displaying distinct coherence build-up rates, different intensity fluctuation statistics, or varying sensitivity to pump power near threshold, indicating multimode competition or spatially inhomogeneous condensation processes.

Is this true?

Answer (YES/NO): NO